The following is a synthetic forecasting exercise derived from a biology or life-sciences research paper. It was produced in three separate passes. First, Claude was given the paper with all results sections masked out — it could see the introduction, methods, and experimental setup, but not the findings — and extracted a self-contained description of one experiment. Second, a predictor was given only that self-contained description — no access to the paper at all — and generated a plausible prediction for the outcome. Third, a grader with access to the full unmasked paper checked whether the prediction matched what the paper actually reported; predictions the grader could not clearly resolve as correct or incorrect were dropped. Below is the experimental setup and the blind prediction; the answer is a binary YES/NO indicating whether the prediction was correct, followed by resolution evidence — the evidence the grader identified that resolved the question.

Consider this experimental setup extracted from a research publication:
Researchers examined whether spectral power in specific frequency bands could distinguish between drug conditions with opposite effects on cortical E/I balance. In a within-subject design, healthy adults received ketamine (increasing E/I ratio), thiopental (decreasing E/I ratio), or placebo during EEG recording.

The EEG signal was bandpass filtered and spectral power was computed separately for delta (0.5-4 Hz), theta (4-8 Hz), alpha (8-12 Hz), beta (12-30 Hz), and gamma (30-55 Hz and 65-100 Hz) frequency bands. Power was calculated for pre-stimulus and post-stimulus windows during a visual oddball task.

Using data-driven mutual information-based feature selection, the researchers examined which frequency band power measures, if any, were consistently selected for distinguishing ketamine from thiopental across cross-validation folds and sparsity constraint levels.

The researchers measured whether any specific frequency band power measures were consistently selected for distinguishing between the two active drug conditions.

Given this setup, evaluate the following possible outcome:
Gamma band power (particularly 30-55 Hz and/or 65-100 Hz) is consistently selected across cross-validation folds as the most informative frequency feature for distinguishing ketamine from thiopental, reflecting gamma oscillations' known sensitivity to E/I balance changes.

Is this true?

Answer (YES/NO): NO